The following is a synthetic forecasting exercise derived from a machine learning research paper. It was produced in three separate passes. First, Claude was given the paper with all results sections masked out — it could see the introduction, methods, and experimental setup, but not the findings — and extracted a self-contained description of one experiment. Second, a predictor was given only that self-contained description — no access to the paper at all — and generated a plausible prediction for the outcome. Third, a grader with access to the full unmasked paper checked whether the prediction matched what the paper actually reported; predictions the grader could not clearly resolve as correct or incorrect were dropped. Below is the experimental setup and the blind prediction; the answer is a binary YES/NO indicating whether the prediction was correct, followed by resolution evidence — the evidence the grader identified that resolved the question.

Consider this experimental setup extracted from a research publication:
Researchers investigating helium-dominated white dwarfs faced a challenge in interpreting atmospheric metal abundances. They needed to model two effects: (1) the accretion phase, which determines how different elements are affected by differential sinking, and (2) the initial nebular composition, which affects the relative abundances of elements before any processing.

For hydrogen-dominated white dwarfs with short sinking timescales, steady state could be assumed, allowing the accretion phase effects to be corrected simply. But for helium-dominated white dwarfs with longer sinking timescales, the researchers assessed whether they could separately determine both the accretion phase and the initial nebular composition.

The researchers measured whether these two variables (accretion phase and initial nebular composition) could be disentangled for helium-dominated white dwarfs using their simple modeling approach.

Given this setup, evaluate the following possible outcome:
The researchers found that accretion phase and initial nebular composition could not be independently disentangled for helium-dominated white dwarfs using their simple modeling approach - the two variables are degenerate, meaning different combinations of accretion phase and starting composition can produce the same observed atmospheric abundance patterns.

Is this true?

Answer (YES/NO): YES